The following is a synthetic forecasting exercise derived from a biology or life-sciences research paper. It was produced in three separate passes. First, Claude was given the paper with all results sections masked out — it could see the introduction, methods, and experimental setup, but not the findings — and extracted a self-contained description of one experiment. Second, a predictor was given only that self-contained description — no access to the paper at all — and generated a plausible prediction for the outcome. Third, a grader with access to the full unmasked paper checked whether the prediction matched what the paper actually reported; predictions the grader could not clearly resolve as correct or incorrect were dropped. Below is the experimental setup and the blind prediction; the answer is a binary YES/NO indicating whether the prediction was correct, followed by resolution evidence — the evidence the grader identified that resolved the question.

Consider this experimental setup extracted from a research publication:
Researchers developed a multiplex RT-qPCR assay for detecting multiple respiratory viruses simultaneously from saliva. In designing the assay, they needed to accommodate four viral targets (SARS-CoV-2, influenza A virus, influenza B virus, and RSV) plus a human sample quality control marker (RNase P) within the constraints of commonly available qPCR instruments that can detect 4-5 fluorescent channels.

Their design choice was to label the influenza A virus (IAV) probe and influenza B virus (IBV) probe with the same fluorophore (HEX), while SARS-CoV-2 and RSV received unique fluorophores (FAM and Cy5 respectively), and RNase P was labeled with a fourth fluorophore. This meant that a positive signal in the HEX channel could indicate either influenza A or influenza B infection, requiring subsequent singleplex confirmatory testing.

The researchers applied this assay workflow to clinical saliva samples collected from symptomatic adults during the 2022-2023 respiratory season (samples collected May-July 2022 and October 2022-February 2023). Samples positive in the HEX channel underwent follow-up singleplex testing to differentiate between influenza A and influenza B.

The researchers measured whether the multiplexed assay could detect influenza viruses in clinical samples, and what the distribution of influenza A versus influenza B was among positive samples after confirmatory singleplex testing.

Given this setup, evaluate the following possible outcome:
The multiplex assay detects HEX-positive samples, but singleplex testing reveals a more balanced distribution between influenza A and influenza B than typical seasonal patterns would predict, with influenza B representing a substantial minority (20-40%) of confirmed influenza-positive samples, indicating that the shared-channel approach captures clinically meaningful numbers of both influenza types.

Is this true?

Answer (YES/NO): NO